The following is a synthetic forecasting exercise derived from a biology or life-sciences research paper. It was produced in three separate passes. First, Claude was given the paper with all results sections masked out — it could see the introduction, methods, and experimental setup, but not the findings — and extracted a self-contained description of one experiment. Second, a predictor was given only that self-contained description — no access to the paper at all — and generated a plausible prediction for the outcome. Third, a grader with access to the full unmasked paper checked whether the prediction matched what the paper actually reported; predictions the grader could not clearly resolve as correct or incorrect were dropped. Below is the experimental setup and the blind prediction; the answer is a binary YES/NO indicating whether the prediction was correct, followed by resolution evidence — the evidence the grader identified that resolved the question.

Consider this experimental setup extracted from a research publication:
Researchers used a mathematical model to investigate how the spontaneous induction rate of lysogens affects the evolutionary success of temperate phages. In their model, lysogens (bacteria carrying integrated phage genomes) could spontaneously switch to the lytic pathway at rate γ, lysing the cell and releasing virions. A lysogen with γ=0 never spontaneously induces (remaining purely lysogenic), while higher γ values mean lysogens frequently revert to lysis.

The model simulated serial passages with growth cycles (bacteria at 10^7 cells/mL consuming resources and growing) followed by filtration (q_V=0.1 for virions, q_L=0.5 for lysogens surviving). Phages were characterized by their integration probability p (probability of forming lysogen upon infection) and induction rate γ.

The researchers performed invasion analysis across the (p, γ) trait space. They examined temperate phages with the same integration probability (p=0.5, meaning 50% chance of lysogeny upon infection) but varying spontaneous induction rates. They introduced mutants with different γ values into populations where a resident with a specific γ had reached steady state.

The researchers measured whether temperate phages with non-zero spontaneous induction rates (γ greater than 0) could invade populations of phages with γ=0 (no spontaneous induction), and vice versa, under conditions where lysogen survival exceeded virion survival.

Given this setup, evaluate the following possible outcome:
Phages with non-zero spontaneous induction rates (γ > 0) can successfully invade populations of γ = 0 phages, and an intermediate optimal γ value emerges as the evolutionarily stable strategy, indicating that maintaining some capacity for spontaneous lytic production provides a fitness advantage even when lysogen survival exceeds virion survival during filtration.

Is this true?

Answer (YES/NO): YES